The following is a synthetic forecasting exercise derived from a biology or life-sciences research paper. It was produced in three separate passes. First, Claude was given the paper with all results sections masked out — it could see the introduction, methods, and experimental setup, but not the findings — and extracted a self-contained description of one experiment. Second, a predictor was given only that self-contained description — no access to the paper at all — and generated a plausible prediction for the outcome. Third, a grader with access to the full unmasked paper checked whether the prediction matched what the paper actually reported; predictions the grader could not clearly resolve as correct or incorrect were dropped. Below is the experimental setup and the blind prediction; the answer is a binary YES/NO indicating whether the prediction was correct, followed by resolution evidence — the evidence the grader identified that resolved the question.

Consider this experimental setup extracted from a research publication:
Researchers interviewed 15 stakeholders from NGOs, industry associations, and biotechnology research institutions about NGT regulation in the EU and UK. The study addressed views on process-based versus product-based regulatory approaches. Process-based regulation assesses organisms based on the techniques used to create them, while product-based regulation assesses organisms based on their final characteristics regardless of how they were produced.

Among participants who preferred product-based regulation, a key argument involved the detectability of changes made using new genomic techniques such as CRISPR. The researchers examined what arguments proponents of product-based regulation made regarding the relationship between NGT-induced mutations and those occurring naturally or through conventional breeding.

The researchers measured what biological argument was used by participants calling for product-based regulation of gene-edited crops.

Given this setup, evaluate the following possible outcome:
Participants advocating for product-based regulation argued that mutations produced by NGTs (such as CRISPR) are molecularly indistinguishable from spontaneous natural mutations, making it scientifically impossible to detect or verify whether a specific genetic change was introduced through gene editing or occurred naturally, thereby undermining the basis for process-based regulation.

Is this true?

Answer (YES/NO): NO